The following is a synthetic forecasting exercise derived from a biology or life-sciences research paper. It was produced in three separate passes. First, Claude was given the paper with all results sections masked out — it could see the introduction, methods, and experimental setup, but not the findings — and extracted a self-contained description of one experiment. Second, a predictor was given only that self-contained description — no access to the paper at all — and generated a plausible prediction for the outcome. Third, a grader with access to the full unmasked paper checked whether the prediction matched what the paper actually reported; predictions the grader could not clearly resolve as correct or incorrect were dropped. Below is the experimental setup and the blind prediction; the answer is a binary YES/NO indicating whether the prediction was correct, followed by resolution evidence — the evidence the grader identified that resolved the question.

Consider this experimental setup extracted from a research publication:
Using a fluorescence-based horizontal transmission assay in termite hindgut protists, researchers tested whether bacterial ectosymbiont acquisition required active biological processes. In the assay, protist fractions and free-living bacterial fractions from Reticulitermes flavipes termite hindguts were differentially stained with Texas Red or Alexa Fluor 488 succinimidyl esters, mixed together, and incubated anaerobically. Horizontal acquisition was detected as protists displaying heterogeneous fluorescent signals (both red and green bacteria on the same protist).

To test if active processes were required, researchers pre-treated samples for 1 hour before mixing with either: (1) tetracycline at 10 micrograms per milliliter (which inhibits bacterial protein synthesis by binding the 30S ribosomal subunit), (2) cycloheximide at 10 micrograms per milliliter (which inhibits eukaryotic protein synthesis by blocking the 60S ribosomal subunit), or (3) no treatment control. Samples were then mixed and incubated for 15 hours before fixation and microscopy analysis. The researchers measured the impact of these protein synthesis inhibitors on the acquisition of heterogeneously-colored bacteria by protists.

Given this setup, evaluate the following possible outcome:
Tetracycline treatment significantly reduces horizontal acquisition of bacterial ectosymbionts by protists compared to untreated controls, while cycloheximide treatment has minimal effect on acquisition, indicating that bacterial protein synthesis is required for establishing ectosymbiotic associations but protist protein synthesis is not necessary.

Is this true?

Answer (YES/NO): YES